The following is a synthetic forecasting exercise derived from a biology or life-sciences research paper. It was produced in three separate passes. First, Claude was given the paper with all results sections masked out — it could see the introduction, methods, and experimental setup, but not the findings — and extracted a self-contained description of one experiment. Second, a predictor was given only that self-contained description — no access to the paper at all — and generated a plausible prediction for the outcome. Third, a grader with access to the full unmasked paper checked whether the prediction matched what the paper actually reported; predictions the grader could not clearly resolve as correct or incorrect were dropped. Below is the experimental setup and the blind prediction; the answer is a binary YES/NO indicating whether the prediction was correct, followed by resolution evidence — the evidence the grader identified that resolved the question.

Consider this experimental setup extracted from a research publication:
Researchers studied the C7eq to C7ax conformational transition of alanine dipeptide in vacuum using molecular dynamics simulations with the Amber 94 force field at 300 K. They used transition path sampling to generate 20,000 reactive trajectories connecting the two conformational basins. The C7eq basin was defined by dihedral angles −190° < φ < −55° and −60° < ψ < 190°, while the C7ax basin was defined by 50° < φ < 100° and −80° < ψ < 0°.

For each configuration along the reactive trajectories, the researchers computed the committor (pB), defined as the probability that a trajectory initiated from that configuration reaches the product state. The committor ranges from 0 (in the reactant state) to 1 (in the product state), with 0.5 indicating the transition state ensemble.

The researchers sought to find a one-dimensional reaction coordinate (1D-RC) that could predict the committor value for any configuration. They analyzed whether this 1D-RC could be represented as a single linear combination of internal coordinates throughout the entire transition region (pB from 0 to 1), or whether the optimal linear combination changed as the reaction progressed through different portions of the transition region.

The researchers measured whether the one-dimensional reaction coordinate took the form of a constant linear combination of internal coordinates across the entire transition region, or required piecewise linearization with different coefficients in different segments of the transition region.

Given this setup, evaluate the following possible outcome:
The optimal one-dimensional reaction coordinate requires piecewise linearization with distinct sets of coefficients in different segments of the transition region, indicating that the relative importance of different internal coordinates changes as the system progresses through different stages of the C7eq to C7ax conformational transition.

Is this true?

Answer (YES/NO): YES